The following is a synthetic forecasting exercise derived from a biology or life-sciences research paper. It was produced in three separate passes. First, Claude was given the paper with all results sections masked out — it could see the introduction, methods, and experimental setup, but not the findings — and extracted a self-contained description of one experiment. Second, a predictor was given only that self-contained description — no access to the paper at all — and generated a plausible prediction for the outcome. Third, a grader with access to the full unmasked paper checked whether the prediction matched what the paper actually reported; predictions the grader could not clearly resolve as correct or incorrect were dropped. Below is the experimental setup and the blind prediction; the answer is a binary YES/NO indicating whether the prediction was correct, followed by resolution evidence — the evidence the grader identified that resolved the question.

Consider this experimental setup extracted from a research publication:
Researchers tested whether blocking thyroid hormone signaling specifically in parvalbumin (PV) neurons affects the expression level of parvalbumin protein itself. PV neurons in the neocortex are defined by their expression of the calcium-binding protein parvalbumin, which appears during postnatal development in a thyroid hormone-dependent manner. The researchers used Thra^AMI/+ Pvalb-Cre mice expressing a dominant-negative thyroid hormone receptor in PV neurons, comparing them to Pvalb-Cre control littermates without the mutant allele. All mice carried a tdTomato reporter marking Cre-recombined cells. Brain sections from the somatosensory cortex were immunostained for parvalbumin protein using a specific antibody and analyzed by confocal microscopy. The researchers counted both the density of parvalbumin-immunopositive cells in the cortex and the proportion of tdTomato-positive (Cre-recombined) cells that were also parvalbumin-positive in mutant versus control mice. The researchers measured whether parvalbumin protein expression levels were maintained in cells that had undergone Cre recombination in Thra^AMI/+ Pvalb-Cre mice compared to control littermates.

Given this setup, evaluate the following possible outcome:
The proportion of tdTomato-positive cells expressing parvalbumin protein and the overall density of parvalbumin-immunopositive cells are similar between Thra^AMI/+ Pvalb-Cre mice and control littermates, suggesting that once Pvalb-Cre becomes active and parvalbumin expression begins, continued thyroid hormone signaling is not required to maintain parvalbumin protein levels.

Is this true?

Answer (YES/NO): NO